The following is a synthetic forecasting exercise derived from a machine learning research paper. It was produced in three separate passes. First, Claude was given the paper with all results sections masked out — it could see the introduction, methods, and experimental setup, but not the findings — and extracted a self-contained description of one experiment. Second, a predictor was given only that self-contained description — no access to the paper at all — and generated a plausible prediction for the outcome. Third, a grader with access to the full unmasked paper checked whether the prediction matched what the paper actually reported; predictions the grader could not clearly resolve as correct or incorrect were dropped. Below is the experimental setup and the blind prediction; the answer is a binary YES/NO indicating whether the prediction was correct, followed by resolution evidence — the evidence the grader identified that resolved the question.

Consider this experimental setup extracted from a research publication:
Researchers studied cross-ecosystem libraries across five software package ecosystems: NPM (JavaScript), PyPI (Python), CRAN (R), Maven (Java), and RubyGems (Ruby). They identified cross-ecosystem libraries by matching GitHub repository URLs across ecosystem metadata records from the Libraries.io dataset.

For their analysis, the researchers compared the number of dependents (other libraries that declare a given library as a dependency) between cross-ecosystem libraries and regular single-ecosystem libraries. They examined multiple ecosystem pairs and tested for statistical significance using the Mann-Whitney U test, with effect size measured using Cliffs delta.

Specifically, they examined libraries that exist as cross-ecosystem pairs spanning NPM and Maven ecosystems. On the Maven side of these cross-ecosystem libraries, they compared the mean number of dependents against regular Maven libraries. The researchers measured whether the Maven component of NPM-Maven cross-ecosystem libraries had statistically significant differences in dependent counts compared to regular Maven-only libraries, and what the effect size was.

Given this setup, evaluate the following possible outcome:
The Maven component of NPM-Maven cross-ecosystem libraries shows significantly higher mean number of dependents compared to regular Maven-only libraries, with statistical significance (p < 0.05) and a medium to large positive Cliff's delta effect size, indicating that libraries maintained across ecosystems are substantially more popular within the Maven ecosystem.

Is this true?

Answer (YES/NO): NO